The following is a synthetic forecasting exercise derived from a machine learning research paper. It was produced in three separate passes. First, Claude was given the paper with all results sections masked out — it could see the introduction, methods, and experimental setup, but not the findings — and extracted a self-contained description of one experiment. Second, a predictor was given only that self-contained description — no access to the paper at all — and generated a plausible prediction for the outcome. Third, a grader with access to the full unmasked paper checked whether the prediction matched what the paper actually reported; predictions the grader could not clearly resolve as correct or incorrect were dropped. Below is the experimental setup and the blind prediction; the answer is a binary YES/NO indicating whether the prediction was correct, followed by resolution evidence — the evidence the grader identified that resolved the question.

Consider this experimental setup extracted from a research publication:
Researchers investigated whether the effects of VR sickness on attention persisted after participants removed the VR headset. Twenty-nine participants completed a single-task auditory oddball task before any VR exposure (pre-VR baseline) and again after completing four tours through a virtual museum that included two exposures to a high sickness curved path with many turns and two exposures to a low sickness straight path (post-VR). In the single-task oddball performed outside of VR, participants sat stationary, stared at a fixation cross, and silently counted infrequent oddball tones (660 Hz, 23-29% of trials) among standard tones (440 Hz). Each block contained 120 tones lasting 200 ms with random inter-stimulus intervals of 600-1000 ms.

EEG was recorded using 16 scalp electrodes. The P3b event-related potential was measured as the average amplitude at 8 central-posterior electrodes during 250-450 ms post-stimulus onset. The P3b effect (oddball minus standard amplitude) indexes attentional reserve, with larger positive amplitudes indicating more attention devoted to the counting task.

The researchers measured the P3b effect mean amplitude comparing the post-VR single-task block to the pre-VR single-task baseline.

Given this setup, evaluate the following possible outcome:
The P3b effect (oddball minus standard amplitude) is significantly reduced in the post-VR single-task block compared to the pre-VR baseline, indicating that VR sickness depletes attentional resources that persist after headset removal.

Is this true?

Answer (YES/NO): YES